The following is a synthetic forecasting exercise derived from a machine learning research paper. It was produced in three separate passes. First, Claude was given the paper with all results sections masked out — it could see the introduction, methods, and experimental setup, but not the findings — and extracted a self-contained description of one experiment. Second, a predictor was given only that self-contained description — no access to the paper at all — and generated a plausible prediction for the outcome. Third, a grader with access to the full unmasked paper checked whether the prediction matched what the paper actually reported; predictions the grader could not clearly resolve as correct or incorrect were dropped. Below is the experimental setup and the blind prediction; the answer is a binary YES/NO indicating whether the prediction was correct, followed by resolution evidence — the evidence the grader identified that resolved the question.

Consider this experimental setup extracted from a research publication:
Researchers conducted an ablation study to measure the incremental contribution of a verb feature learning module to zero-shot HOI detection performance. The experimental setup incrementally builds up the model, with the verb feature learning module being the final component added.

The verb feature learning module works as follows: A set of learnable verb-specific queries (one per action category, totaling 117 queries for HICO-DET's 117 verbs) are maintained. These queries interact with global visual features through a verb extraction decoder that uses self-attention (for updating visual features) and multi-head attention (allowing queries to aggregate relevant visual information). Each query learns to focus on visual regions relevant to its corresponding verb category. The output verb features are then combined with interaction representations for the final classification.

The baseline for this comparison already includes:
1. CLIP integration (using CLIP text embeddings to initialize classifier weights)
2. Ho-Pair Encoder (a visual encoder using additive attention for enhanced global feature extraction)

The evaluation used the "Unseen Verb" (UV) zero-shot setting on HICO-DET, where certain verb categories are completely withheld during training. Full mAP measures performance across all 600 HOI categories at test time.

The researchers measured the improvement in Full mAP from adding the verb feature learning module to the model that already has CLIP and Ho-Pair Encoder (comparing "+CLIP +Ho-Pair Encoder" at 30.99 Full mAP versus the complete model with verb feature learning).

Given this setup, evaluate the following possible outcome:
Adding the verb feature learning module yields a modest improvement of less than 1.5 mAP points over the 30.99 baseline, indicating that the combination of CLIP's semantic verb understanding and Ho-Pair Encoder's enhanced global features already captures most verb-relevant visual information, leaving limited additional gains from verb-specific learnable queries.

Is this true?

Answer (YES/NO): YES